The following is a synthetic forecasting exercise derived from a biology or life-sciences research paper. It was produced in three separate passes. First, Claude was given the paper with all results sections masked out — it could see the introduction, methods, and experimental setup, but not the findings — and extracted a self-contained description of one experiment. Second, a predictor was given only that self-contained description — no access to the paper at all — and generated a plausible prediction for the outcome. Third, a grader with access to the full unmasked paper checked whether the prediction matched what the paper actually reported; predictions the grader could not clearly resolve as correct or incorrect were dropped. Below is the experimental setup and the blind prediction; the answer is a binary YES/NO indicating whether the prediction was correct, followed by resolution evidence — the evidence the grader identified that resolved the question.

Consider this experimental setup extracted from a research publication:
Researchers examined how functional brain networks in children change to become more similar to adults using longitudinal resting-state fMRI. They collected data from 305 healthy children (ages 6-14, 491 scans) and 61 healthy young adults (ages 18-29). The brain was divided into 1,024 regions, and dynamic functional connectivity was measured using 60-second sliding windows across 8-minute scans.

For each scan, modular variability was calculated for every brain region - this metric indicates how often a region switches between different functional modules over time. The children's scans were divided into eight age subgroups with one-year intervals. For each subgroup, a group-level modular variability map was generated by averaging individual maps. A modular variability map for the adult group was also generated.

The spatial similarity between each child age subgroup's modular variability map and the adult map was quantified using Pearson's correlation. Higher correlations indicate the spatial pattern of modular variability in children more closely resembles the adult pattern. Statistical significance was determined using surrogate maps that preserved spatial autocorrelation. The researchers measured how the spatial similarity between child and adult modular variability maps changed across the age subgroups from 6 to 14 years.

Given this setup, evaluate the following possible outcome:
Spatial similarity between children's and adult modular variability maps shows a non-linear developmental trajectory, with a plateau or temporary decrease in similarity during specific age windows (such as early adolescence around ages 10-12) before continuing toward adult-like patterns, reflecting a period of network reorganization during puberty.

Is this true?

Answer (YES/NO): NO